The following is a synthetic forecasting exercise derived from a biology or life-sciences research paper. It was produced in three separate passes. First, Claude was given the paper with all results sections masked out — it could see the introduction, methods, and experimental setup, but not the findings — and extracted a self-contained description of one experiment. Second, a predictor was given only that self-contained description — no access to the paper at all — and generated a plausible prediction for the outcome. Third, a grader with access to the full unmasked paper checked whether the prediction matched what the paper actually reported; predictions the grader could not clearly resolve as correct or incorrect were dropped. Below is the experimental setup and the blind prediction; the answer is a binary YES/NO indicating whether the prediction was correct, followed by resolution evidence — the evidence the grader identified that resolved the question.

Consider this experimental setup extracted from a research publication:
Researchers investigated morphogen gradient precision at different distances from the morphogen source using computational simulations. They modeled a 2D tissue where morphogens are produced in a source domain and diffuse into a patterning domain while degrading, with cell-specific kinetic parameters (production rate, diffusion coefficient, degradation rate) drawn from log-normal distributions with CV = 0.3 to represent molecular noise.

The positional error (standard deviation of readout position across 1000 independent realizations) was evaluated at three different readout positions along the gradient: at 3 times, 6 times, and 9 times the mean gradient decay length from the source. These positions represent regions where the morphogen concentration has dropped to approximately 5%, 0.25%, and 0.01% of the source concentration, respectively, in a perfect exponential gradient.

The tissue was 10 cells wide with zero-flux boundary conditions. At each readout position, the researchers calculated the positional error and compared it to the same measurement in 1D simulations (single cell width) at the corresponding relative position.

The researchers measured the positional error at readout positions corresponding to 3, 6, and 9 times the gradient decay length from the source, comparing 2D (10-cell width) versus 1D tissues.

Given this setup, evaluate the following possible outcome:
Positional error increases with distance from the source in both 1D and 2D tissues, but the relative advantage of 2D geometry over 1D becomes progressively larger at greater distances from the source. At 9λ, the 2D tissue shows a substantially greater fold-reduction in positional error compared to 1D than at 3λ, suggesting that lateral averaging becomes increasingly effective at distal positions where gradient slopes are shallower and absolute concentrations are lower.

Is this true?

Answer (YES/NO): NO